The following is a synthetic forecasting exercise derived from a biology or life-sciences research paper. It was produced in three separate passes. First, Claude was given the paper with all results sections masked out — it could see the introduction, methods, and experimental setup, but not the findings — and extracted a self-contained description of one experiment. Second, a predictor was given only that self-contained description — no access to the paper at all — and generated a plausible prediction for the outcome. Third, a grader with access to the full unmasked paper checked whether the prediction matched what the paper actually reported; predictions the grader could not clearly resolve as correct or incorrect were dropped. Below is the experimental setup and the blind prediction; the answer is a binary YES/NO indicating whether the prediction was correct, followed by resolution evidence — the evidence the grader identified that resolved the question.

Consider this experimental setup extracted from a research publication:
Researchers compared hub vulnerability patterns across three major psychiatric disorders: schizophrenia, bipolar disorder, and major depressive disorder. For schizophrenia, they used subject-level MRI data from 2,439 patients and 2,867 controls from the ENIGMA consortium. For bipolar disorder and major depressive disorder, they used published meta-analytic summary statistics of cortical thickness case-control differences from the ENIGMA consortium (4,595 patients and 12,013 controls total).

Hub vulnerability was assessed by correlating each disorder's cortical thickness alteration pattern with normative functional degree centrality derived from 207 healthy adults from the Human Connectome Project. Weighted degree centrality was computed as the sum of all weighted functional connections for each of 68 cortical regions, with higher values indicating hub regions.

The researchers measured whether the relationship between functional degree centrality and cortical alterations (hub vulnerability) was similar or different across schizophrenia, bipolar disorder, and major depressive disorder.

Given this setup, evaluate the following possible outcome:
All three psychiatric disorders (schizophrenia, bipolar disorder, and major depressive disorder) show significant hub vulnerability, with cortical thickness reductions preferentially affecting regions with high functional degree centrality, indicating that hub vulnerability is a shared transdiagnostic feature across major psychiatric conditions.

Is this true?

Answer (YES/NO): NO